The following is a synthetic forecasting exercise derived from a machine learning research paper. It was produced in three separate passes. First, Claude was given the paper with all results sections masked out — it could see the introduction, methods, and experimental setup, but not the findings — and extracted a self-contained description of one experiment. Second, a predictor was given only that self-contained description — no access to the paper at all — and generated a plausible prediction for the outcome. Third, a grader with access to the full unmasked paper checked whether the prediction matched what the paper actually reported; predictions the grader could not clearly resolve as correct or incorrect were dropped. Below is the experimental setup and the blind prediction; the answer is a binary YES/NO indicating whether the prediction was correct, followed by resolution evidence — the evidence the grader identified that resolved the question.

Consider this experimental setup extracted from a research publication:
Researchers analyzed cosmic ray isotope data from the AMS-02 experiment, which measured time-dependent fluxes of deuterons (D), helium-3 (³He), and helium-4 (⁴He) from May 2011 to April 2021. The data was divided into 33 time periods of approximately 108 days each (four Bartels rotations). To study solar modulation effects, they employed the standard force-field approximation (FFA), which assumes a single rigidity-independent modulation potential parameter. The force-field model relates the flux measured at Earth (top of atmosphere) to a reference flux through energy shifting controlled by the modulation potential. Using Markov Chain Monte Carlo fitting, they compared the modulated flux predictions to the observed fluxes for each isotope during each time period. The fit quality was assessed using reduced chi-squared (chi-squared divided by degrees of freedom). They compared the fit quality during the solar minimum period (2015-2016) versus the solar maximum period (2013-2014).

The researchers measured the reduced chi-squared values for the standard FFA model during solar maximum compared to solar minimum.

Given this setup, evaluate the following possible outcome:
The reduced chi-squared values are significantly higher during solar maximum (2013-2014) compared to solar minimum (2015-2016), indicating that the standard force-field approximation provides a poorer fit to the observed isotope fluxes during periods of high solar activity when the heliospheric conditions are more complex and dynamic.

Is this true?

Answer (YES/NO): YES